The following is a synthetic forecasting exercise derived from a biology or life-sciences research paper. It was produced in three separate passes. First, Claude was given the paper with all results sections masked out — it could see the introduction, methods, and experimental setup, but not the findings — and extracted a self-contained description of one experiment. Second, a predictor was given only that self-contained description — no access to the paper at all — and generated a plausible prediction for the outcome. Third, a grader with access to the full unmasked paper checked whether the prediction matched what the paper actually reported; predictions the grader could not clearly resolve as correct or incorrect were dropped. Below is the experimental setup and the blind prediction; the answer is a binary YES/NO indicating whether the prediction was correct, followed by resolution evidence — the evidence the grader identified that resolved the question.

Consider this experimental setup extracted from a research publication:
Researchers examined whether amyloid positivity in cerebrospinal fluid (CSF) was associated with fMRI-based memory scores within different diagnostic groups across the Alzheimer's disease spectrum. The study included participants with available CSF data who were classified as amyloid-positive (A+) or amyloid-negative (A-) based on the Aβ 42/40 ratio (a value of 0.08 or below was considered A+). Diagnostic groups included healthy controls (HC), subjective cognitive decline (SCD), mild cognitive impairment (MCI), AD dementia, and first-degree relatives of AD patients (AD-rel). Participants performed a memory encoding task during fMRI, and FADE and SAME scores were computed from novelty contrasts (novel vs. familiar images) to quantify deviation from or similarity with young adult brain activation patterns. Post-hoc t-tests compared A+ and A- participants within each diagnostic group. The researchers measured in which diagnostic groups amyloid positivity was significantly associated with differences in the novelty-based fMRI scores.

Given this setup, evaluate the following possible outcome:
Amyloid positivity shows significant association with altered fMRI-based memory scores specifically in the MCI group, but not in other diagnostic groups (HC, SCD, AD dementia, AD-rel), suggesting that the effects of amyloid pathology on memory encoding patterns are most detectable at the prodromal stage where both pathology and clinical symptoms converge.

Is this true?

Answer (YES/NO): NO